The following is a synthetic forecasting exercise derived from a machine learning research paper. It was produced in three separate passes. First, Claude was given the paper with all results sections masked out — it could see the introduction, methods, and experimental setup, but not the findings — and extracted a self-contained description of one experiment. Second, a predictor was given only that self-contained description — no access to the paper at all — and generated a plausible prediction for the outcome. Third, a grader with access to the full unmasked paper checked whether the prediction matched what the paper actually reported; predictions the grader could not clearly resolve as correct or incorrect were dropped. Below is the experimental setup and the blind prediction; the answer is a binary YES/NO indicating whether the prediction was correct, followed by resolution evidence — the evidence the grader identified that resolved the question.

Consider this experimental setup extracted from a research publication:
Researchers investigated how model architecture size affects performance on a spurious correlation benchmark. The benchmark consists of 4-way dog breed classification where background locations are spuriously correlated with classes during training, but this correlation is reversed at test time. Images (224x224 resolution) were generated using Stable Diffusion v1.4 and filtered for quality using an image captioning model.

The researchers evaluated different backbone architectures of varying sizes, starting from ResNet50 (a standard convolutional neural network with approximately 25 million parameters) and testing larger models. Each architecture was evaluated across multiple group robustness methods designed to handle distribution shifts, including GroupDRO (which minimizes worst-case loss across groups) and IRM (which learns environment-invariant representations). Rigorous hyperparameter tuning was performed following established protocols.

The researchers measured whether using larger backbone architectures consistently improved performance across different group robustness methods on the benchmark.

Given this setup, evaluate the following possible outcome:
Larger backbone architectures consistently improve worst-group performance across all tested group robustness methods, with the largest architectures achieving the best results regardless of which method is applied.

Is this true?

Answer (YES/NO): NO